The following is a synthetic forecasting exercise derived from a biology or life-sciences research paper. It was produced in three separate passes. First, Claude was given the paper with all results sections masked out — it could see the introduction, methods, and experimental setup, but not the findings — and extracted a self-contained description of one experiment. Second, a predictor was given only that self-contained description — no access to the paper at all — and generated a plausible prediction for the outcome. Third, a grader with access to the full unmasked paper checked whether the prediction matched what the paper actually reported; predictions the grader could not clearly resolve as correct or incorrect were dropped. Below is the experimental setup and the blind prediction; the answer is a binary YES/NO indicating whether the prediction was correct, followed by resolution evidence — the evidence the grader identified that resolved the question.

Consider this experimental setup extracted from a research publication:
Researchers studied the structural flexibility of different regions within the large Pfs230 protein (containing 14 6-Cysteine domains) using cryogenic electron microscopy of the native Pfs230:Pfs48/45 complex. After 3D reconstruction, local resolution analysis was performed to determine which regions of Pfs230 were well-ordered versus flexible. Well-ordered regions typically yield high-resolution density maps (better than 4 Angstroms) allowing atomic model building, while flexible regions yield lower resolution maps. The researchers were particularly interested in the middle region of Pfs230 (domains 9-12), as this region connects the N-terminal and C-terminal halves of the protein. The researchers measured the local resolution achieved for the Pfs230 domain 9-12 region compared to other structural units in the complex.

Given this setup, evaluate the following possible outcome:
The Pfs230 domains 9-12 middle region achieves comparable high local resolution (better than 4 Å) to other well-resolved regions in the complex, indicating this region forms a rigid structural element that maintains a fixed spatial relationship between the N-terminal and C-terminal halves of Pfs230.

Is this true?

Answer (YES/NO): NO